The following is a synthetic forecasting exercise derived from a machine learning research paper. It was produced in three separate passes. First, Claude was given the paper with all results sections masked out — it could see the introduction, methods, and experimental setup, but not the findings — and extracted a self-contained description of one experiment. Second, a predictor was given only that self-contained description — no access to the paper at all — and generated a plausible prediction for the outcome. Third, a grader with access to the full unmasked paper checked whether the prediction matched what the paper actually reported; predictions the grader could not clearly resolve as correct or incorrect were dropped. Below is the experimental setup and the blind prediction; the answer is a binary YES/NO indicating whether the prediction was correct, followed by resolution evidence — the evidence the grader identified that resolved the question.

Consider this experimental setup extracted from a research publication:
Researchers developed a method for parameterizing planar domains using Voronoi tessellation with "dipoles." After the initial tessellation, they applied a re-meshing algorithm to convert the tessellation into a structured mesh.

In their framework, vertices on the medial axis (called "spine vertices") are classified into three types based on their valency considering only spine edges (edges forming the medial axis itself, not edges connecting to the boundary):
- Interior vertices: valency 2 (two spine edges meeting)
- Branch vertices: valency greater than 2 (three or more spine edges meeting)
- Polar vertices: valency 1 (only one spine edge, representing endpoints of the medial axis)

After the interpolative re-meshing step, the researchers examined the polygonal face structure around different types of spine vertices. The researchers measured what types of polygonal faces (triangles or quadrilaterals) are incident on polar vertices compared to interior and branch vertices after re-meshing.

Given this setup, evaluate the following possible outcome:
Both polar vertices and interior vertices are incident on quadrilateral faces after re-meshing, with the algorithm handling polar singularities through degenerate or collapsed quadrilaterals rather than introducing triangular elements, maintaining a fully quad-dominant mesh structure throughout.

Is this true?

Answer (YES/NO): NO